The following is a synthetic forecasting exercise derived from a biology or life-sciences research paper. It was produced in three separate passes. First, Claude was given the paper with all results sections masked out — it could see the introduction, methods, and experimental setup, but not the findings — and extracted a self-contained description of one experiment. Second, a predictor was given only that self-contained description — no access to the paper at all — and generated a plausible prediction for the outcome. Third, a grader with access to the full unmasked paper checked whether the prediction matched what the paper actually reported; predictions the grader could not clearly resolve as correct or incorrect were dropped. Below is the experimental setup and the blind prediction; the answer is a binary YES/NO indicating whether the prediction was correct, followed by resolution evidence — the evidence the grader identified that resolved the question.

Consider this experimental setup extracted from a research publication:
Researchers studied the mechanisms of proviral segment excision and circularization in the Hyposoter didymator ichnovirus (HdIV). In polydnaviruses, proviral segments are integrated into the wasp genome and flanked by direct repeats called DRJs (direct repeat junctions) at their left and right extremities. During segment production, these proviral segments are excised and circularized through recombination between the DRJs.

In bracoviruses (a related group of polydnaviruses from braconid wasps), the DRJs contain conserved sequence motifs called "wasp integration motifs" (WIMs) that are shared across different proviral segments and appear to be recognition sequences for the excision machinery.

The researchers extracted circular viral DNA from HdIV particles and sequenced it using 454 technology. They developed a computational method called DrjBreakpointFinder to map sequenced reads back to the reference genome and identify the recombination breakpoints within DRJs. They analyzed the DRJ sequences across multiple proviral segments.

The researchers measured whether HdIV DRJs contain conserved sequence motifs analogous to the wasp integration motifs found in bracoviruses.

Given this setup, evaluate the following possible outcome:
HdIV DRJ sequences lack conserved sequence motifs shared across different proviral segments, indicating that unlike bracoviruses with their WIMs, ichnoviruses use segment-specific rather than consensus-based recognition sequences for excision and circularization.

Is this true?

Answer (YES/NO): YES